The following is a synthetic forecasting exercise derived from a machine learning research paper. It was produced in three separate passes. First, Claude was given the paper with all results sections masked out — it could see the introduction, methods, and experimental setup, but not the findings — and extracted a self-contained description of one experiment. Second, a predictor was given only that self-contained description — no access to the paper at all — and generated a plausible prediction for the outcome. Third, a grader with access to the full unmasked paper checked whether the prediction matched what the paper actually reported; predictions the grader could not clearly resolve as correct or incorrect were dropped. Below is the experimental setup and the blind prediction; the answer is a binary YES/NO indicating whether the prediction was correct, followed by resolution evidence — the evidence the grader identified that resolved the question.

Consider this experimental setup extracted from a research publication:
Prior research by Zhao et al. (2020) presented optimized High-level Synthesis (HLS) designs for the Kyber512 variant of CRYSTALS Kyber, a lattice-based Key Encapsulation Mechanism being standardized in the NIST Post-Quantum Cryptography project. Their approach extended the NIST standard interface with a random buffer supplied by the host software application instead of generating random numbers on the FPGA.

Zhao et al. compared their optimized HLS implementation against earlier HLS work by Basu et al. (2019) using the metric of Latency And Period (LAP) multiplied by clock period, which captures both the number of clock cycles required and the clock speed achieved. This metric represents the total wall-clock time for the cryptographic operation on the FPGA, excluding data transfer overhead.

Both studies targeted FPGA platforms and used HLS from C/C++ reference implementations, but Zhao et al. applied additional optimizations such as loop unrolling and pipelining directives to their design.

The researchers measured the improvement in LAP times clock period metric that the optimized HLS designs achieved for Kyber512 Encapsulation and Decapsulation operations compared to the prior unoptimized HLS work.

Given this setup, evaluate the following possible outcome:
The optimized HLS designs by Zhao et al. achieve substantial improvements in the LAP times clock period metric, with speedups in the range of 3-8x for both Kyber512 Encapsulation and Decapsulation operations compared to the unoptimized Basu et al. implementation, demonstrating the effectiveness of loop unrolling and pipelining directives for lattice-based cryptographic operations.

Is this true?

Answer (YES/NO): NO